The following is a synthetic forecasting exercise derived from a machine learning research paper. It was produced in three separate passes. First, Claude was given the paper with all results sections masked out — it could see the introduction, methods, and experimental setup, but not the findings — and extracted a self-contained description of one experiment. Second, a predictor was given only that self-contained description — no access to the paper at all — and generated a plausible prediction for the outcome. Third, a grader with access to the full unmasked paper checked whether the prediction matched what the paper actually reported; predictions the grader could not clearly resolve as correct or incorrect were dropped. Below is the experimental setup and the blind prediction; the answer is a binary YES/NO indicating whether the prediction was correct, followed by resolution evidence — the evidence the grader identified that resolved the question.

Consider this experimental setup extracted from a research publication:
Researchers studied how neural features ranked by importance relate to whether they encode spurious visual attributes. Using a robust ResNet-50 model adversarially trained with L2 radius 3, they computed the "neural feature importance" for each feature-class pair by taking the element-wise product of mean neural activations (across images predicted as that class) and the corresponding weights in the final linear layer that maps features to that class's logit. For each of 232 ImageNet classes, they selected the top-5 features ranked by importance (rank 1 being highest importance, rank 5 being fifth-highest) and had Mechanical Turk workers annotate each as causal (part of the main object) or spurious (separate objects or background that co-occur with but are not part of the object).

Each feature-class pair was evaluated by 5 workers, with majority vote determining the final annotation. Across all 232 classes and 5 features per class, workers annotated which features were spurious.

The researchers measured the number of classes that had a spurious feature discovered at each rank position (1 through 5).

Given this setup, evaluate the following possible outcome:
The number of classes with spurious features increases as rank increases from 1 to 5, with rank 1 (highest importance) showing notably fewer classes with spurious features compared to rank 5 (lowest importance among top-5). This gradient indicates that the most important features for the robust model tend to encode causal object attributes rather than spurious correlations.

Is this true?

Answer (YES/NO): YES